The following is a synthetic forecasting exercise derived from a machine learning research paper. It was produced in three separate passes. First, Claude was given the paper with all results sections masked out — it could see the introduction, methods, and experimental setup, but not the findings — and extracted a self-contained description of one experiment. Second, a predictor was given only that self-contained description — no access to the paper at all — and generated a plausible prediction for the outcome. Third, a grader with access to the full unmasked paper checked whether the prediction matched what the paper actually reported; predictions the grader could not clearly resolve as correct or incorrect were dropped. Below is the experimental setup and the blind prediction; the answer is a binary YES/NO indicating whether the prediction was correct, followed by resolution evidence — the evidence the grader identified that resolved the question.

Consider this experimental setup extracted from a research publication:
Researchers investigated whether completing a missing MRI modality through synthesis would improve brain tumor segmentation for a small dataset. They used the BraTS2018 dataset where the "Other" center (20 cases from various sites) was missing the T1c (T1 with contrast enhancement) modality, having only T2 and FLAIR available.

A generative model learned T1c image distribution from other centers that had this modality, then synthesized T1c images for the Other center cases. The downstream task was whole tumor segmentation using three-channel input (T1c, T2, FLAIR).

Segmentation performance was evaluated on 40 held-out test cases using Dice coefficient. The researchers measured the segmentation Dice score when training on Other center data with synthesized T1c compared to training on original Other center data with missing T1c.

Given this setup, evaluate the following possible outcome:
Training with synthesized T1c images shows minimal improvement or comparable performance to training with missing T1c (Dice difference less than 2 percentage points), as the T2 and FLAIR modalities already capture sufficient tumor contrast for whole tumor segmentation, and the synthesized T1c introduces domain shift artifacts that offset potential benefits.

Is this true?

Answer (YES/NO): YES